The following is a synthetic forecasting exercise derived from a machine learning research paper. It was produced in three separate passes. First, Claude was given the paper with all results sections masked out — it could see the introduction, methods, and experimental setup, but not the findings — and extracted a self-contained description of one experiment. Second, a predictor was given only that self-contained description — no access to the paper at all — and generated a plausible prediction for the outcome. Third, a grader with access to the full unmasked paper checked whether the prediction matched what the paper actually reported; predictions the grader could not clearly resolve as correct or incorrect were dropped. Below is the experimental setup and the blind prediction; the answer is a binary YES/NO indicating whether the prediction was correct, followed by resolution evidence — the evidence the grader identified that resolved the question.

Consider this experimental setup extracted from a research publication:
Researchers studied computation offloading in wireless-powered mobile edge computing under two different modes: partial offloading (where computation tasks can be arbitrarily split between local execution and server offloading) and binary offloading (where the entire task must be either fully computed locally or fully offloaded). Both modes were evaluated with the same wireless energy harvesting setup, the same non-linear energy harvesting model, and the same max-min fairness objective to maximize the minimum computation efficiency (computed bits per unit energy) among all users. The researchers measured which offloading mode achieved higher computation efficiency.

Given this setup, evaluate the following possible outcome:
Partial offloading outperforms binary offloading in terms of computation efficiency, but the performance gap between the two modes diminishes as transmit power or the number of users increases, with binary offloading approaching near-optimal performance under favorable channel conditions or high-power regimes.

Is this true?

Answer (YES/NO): NO